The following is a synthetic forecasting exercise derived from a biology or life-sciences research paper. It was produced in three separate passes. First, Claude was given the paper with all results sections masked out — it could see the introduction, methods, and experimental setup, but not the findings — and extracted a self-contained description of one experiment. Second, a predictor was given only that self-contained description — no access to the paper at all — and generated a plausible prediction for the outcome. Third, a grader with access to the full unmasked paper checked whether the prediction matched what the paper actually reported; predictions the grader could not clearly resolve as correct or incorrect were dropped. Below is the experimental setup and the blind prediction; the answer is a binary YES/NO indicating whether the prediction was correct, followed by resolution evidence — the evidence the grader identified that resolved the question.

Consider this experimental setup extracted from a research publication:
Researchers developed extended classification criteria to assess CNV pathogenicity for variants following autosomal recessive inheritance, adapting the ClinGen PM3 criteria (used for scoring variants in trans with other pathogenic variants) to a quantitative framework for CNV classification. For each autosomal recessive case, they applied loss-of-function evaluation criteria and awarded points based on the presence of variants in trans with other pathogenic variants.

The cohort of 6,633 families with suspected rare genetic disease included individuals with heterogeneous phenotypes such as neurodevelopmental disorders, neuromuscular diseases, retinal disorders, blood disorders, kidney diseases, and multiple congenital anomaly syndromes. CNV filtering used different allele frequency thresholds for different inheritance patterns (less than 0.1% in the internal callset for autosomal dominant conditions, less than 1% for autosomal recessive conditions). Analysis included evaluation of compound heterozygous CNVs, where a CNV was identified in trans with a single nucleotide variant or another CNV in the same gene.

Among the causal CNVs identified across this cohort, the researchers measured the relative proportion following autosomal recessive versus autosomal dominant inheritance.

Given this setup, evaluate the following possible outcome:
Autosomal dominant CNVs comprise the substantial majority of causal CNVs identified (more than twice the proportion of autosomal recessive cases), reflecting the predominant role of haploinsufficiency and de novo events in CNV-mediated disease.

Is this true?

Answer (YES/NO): NO